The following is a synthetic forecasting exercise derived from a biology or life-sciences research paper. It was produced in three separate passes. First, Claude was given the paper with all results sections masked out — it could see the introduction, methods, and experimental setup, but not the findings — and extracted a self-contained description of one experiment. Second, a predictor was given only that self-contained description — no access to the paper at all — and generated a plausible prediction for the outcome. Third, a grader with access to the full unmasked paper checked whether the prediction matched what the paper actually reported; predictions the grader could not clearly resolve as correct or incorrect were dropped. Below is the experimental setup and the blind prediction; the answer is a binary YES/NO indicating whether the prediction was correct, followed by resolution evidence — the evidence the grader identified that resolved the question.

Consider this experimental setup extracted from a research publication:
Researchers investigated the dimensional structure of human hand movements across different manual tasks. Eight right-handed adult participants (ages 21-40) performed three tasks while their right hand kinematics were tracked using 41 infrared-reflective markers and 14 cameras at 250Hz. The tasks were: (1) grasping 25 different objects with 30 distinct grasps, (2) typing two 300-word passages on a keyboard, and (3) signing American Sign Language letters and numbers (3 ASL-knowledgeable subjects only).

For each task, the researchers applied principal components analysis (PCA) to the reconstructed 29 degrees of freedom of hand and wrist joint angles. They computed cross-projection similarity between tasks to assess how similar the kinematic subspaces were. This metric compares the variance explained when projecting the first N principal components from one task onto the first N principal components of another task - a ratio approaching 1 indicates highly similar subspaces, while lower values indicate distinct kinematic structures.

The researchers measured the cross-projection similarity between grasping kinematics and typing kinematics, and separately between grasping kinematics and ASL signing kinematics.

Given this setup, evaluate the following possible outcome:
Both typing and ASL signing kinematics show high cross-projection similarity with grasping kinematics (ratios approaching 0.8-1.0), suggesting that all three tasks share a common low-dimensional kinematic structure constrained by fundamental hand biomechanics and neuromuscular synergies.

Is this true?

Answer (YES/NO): NO